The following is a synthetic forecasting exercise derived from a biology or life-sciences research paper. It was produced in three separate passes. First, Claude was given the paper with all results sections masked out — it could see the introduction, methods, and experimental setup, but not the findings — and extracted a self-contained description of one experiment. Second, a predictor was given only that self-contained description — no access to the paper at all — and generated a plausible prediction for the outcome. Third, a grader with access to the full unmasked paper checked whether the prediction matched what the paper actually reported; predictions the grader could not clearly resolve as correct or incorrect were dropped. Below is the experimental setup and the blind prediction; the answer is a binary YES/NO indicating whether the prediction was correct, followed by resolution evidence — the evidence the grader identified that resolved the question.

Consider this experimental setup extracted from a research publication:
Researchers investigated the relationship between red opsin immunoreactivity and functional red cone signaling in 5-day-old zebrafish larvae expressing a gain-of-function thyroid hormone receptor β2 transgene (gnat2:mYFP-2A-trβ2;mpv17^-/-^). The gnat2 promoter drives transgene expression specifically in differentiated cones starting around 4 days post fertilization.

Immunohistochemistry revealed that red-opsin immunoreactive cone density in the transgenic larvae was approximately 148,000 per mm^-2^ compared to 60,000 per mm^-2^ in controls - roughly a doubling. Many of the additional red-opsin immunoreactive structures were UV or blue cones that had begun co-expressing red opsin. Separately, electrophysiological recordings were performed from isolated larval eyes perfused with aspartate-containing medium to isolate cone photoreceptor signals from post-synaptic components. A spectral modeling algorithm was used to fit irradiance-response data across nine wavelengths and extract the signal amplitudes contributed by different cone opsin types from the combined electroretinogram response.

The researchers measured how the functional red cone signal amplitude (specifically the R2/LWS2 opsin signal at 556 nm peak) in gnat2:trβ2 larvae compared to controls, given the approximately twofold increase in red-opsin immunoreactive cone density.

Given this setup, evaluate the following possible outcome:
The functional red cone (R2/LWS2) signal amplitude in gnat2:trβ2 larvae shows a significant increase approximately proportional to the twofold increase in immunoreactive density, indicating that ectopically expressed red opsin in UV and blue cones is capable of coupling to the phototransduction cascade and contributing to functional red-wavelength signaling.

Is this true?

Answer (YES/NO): NO